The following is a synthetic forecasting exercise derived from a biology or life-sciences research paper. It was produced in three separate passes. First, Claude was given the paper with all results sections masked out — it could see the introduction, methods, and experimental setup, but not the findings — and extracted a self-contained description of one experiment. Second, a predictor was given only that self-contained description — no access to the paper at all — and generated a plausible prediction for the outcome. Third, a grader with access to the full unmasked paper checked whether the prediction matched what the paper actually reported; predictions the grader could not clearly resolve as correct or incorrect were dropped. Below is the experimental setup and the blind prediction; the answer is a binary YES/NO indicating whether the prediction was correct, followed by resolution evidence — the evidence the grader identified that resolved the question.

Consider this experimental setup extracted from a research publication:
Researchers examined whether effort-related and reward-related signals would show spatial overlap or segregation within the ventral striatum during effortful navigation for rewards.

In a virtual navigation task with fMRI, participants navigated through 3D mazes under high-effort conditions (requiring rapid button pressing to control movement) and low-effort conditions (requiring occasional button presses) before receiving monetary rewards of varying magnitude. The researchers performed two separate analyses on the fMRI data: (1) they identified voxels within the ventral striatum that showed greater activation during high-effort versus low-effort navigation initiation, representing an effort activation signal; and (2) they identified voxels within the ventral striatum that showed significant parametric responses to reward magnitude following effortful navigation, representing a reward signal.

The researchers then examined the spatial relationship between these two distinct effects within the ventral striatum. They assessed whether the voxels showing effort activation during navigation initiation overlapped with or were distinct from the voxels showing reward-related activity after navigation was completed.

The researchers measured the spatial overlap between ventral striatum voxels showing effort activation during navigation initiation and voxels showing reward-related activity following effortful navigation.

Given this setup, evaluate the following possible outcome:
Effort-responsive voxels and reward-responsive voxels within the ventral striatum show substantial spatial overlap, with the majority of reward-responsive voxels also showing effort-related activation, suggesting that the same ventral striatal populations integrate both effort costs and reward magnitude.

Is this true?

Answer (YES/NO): NO